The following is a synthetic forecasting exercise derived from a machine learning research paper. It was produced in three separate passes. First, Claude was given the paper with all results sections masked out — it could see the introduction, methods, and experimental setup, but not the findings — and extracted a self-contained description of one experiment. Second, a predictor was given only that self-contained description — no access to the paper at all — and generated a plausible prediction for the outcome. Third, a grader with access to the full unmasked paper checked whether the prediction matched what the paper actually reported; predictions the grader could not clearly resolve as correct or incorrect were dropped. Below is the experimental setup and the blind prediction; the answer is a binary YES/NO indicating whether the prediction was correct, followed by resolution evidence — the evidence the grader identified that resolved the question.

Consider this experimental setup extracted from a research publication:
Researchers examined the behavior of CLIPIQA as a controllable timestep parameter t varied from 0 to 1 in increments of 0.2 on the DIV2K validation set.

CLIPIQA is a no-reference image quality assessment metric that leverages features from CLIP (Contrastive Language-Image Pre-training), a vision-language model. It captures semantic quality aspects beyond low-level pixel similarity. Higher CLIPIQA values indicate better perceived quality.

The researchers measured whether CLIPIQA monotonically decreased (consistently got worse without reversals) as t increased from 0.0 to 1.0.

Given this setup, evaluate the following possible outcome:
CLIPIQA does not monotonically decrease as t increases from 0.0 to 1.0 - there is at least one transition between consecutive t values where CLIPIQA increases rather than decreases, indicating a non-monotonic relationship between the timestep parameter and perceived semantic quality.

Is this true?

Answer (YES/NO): NO